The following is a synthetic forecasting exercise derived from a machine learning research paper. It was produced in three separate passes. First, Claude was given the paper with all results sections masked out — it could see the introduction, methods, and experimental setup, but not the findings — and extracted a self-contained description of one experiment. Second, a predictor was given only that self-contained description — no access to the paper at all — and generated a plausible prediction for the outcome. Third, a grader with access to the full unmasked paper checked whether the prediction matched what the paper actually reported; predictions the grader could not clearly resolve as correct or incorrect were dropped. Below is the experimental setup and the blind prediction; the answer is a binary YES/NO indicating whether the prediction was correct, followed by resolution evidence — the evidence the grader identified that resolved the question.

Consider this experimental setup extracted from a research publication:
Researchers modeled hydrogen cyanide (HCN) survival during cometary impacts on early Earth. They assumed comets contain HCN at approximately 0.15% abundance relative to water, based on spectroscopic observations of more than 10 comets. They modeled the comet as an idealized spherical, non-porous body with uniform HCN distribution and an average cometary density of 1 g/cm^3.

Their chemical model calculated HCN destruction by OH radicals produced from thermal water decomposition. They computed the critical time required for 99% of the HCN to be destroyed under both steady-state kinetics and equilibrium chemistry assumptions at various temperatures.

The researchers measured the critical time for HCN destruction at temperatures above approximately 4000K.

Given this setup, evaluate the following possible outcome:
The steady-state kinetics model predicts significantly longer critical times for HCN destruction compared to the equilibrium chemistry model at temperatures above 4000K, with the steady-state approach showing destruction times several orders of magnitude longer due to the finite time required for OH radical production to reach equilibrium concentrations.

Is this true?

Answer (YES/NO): NO